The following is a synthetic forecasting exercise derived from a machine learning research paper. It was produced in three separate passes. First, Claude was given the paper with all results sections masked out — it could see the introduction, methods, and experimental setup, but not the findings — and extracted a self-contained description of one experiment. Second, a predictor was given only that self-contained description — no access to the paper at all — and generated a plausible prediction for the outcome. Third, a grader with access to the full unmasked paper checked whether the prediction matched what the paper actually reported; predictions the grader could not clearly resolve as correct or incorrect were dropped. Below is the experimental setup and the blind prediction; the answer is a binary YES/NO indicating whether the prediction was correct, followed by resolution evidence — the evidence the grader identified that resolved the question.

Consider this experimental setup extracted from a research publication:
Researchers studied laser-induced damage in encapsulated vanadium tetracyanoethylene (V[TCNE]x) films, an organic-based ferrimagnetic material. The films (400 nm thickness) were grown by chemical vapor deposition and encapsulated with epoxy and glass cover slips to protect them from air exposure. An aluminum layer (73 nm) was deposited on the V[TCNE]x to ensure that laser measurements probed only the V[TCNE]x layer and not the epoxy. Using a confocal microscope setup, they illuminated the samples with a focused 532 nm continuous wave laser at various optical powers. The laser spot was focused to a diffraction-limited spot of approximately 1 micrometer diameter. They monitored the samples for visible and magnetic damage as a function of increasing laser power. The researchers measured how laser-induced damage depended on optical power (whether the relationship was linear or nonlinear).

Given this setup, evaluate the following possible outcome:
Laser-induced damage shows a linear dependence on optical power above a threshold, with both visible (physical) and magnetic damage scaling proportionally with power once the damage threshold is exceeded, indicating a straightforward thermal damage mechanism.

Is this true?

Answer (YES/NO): NO